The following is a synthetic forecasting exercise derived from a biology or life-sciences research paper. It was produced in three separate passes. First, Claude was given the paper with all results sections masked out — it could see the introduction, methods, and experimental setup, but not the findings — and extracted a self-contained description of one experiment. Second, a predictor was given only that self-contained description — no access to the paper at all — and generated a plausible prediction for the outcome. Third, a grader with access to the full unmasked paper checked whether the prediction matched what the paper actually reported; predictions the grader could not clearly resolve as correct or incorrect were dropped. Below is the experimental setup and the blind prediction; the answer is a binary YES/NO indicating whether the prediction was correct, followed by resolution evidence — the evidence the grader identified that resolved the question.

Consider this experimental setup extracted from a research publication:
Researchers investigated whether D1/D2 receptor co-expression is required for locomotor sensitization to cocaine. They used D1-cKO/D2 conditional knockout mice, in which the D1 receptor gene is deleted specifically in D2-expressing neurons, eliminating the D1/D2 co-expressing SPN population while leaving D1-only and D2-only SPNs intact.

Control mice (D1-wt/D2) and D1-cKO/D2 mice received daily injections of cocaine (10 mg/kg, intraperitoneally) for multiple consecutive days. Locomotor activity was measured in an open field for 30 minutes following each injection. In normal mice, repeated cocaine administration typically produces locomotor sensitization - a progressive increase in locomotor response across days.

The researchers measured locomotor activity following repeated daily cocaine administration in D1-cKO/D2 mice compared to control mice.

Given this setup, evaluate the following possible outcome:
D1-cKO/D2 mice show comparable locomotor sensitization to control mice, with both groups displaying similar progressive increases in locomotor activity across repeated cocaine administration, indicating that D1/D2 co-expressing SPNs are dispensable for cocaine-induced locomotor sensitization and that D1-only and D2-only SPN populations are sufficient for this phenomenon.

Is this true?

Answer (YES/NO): NO